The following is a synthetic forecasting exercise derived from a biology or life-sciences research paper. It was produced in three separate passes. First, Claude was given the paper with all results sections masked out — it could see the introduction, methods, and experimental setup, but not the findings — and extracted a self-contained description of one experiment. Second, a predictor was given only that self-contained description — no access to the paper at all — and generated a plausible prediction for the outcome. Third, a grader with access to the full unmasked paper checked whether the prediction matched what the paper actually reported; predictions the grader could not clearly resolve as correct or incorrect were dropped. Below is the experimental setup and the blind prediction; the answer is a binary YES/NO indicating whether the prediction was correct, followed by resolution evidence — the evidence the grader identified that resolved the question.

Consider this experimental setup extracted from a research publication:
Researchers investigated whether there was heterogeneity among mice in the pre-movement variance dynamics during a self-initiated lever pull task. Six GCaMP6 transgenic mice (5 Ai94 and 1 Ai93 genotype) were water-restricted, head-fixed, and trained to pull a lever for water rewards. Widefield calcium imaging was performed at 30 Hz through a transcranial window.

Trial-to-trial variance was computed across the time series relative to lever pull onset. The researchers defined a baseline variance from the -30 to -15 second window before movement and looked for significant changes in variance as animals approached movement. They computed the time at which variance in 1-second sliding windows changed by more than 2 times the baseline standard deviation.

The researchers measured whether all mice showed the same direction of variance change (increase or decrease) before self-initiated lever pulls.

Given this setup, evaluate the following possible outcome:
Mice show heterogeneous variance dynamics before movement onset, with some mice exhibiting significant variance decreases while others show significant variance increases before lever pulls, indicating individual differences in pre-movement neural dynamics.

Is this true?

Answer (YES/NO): YES